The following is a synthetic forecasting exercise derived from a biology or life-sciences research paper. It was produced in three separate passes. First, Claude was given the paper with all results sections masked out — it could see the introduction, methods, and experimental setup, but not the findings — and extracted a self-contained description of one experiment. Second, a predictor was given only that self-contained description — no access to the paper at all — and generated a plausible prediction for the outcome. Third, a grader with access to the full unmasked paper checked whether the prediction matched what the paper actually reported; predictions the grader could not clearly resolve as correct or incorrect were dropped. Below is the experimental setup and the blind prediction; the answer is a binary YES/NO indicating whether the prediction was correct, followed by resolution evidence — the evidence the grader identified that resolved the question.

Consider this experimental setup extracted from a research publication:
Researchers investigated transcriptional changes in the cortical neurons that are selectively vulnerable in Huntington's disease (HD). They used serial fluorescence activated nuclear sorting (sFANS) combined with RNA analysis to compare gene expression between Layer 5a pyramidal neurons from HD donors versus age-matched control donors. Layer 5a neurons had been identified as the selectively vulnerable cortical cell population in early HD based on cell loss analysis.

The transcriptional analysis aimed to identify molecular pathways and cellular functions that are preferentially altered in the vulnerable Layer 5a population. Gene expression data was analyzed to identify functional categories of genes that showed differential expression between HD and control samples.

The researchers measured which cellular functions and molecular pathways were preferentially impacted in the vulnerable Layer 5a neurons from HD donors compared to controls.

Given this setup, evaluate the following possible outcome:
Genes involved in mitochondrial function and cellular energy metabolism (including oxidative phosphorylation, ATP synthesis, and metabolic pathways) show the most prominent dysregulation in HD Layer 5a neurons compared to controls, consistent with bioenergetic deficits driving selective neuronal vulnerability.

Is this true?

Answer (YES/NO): NO